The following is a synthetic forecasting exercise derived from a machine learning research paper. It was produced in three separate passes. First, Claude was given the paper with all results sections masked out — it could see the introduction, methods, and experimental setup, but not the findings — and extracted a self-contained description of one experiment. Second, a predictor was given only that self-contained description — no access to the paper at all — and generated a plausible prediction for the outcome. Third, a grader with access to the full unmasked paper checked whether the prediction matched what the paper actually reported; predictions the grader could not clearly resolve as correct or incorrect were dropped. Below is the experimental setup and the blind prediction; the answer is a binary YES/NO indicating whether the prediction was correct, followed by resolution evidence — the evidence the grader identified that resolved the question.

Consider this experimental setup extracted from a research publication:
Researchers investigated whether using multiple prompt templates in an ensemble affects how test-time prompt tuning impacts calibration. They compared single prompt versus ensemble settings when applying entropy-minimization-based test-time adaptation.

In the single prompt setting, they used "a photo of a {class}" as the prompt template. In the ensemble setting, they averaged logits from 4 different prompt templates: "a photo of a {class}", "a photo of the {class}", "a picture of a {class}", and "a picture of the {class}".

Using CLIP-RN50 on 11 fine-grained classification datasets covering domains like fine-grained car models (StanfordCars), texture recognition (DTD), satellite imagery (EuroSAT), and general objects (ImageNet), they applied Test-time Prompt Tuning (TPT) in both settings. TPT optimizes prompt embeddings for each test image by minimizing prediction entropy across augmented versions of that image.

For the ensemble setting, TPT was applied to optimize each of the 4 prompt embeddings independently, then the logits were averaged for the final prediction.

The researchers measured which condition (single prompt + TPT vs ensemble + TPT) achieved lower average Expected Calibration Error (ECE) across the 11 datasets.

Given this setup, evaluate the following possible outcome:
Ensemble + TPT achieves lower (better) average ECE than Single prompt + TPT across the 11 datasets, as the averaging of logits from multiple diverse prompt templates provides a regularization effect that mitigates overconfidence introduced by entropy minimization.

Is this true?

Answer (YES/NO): YES